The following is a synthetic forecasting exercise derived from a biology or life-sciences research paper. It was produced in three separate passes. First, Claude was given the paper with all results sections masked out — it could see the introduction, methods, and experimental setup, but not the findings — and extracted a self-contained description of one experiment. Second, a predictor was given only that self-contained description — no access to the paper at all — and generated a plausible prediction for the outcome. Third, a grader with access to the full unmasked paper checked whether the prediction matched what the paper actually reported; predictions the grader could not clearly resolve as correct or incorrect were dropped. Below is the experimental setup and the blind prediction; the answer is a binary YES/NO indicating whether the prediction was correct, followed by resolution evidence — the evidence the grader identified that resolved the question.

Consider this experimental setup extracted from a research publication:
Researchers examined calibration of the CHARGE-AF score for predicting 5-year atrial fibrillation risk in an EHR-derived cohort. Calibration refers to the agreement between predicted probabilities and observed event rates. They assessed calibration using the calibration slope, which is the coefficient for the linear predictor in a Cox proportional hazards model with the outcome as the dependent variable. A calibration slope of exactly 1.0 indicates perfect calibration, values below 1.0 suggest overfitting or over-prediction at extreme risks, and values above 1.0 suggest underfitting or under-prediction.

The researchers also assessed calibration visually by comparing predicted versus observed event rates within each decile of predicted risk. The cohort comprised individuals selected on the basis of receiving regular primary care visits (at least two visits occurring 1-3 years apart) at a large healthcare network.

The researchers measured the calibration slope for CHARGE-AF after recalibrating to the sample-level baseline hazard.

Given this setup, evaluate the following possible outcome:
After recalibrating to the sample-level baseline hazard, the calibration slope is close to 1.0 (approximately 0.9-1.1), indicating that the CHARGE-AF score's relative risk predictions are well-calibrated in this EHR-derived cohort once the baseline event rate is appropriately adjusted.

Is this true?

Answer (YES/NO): NO